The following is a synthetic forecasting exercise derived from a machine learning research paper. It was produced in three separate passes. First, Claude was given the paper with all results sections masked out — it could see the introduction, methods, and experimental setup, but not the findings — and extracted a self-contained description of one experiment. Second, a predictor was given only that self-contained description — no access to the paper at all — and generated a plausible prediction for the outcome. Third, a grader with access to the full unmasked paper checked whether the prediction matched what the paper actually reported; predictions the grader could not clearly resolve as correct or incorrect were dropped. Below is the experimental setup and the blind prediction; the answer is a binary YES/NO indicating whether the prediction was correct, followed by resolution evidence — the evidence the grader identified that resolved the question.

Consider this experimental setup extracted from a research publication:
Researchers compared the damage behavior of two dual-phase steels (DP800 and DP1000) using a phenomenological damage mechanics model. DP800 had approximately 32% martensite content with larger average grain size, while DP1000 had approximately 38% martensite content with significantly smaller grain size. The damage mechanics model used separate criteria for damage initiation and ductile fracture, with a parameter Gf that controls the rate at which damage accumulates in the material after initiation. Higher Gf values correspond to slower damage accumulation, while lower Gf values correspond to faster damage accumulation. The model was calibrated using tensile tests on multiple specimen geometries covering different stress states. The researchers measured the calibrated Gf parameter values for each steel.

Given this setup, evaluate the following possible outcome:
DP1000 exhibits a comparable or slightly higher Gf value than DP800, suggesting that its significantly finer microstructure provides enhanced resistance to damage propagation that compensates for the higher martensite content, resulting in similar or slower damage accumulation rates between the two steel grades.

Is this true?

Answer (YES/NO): NO